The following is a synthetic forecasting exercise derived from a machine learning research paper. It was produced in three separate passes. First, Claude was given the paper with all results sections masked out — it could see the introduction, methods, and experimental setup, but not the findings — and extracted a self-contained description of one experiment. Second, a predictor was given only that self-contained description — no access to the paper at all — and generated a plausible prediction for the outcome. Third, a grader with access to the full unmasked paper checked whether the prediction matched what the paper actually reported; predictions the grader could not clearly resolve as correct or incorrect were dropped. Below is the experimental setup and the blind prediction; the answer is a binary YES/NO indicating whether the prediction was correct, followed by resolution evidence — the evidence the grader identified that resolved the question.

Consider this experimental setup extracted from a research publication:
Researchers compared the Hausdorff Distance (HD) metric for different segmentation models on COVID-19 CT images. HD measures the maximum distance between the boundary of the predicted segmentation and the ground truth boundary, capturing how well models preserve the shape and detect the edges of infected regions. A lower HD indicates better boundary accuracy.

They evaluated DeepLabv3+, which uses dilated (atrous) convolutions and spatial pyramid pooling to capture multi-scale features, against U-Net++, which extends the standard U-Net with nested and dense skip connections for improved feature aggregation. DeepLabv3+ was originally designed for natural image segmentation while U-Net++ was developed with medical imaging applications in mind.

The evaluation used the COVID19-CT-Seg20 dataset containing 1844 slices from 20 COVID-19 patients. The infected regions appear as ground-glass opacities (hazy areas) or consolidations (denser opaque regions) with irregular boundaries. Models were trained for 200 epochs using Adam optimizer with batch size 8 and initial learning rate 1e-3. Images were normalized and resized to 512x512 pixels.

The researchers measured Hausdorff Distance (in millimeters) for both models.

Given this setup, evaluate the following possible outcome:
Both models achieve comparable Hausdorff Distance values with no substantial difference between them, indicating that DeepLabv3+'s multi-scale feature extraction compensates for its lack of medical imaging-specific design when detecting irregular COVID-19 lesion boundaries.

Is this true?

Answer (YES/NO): NO